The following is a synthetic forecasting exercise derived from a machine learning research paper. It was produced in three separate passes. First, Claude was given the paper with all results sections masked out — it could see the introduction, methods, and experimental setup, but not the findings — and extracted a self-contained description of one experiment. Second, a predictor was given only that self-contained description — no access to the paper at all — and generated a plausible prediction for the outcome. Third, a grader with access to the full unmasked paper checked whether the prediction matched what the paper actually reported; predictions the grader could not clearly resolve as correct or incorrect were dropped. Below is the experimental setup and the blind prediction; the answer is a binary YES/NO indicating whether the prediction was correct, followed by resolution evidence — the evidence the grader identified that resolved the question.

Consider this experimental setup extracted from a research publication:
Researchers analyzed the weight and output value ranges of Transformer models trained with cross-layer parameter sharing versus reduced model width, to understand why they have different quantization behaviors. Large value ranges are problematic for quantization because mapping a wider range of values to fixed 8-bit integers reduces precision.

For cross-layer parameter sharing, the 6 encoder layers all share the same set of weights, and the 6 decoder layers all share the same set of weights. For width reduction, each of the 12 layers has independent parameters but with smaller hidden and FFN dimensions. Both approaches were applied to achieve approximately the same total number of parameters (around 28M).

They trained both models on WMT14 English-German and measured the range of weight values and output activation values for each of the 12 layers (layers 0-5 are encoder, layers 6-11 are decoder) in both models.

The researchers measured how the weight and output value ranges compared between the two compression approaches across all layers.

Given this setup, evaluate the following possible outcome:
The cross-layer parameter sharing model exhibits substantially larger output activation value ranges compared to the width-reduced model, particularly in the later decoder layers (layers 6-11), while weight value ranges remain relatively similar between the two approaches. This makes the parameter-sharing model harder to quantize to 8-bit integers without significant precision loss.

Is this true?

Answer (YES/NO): NO